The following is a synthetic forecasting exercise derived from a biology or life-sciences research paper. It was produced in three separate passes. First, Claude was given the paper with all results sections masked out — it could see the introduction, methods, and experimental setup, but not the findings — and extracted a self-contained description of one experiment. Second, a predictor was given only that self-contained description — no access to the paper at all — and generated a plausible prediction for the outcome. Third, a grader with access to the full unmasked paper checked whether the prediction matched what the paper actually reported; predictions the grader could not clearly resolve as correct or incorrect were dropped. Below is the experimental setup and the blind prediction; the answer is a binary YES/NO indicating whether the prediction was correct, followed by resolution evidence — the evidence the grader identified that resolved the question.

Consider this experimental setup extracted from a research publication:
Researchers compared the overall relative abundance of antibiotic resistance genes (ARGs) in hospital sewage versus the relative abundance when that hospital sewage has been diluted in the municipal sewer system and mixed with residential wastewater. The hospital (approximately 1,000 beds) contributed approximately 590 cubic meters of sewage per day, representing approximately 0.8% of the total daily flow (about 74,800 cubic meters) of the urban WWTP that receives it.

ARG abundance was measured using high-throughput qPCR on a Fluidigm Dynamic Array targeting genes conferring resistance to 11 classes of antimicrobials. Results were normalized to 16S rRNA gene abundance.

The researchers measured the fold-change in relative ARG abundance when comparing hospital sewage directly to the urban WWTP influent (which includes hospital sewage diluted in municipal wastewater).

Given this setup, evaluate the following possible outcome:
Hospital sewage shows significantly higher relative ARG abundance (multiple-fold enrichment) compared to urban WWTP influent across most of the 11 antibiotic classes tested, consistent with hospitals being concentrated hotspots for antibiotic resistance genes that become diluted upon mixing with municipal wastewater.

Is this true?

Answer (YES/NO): YES